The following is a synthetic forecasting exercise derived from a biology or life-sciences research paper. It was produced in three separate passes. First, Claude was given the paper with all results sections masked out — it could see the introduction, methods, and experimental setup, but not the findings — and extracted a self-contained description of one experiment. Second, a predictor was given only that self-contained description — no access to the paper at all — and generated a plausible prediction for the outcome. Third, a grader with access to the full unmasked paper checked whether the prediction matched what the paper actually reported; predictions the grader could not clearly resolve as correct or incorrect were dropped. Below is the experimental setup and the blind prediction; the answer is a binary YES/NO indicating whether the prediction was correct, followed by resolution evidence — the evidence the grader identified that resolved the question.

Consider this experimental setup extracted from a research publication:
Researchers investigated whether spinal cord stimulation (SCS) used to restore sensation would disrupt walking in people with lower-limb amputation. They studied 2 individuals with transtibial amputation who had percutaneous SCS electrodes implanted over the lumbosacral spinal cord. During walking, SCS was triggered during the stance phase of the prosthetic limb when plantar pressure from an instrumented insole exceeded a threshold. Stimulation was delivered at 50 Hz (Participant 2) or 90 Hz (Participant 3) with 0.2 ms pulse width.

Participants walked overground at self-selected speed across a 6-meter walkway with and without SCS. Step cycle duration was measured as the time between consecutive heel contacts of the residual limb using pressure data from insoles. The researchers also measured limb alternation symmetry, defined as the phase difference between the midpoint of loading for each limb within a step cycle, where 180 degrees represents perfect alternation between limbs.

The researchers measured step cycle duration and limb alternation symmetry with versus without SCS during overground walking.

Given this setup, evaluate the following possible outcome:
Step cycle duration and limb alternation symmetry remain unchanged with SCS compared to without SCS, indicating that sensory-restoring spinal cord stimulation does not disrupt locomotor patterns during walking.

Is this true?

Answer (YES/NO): YES